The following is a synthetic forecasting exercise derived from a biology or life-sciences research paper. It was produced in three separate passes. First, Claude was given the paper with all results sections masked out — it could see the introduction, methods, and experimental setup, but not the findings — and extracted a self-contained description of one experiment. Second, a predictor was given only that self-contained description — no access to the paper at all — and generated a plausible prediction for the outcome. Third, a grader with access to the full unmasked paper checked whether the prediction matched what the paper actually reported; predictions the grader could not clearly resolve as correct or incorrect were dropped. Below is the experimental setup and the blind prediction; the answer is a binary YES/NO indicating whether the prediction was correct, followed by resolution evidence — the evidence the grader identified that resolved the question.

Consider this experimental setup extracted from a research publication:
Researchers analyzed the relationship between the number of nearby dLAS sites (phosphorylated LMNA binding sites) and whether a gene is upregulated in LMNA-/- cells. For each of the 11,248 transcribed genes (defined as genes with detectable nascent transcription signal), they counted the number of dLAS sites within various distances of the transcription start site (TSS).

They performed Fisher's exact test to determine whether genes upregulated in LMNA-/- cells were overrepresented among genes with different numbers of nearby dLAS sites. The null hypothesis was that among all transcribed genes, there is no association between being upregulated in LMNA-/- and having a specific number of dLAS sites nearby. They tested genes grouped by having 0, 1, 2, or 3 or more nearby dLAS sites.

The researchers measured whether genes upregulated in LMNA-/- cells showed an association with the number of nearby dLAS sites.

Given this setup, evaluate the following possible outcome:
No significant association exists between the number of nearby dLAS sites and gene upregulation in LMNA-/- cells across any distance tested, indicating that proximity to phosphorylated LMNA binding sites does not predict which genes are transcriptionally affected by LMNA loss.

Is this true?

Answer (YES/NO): NO